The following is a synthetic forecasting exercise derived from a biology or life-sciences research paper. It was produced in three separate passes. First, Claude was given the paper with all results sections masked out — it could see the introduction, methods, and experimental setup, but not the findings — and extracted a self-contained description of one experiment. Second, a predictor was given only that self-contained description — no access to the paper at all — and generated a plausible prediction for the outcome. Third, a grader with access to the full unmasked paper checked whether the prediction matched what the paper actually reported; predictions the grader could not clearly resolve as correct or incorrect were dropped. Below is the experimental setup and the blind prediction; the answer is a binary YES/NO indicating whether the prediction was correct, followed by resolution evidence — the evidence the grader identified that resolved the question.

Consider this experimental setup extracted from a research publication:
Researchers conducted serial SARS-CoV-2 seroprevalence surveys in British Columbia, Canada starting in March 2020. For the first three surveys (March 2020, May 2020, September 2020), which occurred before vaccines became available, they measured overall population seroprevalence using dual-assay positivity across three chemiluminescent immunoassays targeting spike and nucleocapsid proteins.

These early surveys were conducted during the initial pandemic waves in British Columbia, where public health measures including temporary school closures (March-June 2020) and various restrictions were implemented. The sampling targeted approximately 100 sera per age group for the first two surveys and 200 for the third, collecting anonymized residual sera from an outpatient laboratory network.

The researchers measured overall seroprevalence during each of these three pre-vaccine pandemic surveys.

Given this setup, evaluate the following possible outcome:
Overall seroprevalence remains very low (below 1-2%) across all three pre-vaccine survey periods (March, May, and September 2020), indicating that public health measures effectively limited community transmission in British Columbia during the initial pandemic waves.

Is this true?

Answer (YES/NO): YES